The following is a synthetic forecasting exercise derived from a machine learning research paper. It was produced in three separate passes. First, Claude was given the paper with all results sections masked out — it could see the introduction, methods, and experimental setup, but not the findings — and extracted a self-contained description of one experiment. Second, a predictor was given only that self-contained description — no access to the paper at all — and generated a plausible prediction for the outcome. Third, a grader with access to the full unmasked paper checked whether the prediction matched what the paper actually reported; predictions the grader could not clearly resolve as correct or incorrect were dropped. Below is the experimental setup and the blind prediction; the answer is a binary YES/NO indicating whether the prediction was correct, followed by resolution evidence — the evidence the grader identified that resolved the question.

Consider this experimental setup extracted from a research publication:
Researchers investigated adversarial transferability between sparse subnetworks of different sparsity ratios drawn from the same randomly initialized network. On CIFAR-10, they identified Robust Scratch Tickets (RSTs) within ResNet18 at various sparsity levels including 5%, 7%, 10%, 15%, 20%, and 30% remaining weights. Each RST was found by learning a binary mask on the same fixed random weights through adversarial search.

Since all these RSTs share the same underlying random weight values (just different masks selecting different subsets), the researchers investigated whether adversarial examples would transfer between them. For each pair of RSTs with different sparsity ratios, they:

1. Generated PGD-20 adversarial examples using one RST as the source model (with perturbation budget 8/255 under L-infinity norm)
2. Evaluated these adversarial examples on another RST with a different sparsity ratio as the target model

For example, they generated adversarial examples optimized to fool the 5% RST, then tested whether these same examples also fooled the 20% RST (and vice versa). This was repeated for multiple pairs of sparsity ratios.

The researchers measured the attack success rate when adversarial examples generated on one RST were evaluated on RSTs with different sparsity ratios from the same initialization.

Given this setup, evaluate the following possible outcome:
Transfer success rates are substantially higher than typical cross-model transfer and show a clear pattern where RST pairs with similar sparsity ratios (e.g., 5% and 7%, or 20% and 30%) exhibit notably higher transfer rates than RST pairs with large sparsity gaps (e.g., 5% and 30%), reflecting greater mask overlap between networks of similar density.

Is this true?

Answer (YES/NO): NO